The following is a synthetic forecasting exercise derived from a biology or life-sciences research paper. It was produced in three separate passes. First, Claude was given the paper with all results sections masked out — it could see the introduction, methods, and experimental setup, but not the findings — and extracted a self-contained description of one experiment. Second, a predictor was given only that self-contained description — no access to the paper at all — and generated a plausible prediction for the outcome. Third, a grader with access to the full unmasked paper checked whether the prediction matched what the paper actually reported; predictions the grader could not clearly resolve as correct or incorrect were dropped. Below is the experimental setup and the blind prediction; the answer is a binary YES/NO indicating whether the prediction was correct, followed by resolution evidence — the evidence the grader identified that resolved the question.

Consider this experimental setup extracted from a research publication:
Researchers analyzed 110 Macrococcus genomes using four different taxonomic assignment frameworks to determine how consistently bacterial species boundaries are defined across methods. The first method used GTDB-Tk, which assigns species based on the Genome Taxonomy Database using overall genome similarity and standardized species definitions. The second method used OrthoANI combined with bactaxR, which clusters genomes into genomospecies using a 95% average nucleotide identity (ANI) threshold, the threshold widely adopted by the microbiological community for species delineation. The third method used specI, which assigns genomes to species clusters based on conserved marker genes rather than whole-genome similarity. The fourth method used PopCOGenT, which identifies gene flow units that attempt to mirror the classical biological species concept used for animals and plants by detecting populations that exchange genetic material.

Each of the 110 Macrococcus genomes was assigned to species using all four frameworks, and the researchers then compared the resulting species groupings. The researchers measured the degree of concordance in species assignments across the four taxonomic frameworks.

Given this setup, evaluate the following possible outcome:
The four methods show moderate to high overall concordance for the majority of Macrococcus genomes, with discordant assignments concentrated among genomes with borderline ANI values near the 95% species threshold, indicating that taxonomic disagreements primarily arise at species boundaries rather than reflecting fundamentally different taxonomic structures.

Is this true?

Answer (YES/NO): NO